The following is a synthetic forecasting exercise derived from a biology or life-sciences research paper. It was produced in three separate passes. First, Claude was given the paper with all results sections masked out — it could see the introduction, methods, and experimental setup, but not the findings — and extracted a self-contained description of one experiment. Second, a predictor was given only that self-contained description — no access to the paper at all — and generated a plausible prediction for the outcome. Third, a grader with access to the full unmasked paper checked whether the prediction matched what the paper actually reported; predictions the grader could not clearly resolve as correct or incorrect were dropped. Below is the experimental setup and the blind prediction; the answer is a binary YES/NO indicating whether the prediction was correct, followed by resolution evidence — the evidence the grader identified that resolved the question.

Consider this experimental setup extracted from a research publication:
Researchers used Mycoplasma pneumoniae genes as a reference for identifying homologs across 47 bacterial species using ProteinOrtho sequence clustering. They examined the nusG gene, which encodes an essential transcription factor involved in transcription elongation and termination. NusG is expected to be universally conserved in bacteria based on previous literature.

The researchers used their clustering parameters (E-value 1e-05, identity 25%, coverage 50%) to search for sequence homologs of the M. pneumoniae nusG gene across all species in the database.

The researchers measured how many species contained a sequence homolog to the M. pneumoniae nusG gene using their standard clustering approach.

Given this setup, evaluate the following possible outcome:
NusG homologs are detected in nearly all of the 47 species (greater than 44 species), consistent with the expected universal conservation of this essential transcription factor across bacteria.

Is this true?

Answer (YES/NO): NO